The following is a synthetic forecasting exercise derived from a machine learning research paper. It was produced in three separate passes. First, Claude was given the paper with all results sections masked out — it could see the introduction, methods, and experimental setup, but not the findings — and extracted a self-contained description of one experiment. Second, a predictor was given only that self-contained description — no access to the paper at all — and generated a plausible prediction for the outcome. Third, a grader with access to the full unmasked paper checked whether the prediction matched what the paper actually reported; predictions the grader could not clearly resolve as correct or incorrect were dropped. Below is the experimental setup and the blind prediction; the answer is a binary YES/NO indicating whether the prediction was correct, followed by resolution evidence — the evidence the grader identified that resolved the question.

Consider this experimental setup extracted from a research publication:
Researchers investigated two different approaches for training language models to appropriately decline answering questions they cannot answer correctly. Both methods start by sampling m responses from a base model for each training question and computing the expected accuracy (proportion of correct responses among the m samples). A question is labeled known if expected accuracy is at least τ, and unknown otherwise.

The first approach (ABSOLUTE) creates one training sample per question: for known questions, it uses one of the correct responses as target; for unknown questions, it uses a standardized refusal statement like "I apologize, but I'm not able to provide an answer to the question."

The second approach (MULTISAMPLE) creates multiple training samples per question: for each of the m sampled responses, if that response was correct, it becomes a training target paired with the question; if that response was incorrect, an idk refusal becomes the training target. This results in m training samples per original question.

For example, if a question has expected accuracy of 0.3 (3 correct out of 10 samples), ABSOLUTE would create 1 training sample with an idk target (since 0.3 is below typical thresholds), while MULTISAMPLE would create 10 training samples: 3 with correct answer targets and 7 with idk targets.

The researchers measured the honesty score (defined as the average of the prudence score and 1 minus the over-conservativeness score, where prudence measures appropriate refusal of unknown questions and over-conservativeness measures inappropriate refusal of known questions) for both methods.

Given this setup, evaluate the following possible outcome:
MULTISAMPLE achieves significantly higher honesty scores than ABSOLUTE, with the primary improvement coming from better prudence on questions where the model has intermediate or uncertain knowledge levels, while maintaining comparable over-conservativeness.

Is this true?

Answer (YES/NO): NO